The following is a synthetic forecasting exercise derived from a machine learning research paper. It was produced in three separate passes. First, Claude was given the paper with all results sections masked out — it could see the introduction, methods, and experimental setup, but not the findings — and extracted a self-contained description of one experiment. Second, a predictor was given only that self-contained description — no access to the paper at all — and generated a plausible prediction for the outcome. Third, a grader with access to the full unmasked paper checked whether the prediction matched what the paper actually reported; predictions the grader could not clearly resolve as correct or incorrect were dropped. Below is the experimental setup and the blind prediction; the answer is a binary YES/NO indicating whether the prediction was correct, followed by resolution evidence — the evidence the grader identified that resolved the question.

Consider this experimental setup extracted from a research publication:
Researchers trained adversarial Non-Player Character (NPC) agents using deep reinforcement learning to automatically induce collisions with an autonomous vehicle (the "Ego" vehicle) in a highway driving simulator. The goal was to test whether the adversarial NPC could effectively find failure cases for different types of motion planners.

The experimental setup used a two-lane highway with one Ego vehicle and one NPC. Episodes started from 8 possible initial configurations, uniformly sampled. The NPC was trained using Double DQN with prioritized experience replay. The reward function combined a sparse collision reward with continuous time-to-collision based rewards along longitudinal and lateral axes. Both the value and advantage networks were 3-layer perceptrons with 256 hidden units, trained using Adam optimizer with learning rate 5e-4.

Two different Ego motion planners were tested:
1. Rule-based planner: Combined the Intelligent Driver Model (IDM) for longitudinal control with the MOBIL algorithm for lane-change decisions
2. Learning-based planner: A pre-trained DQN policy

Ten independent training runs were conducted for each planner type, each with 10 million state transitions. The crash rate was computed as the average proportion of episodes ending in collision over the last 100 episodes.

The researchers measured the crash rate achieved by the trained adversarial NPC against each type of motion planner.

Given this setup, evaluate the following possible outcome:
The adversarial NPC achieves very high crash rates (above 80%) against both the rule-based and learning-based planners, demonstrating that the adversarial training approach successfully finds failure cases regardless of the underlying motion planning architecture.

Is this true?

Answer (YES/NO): YES